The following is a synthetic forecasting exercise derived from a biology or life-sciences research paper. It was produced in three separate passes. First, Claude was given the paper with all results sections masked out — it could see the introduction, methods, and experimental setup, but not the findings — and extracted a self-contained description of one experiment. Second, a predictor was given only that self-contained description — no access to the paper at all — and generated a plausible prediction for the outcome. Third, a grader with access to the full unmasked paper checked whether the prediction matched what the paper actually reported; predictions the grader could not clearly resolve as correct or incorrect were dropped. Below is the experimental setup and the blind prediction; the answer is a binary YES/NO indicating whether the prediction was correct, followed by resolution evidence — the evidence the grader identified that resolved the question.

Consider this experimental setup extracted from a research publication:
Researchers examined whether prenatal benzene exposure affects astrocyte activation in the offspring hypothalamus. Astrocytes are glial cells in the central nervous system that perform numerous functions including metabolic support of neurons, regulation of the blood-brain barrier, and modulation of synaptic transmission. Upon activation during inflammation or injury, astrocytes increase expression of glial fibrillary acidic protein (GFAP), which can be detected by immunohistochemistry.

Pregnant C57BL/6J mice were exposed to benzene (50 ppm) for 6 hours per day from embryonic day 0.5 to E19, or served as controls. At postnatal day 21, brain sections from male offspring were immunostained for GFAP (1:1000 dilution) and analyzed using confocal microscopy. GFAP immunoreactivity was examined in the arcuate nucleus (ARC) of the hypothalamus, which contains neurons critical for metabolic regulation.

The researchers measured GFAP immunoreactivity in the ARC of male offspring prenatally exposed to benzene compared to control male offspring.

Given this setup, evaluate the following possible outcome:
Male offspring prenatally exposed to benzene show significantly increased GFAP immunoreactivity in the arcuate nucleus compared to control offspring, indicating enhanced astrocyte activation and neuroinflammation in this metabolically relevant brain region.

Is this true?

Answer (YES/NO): NO